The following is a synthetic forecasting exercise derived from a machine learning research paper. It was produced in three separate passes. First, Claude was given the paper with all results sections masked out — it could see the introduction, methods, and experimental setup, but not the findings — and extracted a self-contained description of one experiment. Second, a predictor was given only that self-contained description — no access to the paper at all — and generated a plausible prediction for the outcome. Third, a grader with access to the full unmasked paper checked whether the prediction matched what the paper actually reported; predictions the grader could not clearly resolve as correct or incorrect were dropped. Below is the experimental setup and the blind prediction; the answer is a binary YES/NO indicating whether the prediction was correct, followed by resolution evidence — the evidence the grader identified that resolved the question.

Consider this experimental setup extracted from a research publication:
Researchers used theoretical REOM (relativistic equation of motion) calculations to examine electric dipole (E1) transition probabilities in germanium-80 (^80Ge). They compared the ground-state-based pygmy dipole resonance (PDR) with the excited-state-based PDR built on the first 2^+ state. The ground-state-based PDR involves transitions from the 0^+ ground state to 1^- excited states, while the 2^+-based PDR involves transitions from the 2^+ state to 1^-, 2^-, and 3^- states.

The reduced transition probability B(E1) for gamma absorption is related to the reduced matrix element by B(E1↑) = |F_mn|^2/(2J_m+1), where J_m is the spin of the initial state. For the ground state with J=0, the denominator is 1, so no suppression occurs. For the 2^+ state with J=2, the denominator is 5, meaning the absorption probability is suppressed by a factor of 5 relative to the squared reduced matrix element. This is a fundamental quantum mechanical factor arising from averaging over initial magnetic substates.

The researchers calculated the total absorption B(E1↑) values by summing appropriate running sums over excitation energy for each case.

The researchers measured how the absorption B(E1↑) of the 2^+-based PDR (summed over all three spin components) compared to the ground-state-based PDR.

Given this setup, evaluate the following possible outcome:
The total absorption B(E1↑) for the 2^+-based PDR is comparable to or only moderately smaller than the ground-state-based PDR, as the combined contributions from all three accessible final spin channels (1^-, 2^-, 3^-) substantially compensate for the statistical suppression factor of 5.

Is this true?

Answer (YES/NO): NO